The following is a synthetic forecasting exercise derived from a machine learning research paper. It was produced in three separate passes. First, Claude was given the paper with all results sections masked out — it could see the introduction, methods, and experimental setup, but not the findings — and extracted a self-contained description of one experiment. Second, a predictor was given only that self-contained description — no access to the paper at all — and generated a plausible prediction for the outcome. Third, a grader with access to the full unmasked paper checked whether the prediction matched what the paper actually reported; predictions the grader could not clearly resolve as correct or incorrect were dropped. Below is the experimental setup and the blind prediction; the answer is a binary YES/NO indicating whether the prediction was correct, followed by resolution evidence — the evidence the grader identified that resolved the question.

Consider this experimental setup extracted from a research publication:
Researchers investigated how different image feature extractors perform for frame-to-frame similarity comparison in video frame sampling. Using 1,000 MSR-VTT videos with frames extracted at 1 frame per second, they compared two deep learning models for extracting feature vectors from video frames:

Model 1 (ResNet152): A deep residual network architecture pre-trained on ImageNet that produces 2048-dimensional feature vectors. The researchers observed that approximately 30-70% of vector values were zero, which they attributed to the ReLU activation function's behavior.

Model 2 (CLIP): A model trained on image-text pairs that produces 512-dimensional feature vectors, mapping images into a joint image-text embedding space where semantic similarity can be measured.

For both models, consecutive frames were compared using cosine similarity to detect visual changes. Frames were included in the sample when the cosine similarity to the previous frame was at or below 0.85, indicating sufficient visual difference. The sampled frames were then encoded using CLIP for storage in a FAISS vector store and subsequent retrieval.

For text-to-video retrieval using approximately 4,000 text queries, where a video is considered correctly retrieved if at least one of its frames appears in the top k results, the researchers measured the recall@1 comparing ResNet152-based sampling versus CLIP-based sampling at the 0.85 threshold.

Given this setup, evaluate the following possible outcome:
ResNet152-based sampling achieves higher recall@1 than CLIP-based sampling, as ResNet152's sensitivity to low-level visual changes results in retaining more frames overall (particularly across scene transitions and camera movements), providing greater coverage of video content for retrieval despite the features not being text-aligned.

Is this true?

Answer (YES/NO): YES